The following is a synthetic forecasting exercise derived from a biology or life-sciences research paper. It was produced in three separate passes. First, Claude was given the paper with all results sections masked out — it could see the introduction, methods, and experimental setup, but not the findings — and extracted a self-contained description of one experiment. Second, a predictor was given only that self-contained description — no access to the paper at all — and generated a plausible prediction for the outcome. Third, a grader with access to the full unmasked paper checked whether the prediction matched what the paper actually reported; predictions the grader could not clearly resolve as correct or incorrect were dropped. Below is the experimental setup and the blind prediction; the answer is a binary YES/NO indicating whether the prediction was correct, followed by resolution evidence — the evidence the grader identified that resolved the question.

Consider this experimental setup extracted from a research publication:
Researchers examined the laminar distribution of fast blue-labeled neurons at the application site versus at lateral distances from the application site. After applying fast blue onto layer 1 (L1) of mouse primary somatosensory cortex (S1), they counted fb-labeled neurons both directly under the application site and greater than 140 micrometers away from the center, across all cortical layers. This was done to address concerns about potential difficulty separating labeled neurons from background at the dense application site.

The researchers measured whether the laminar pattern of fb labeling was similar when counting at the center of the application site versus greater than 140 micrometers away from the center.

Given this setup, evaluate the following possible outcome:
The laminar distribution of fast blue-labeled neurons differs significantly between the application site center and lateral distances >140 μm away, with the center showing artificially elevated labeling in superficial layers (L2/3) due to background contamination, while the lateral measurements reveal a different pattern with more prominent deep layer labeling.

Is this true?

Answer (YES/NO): NO